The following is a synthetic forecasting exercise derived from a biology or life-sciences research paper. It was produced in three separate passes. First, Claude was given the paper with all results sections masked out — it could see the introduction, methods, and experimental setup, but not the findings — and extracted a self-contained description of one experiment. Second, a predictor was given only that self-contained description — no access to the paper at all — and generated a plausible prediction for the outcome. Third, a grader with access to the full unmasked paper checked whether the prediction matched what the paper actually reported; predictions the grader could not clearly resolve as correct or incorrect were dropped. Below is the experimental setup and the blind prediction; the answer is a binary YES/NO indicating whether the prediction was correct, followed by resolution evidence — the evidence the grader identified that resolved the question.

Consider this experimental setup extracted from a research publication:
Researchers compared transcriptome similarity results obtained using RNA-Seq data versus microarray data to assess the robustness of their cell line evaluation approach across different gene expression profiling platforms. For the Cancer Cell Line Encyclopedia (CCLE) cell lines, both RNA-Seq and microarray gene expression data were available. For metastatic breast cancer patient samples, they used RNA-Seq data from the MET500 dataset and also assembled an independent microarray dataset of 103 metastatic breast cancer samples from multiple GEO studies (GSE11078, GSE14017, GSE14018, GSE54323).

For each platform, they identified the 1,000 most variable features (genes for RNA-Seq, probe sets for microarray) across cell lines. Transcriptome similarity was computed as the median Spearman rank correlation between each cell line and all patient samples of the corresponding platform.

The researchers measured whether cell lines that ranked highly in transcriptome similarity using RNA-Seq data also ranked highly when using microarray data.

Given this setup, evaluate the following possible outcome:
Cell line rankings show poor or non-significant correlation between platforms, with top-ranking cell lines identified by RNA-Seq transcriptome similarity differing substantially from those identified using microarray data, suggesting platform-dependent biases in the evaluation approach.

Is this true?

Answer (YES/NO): NO